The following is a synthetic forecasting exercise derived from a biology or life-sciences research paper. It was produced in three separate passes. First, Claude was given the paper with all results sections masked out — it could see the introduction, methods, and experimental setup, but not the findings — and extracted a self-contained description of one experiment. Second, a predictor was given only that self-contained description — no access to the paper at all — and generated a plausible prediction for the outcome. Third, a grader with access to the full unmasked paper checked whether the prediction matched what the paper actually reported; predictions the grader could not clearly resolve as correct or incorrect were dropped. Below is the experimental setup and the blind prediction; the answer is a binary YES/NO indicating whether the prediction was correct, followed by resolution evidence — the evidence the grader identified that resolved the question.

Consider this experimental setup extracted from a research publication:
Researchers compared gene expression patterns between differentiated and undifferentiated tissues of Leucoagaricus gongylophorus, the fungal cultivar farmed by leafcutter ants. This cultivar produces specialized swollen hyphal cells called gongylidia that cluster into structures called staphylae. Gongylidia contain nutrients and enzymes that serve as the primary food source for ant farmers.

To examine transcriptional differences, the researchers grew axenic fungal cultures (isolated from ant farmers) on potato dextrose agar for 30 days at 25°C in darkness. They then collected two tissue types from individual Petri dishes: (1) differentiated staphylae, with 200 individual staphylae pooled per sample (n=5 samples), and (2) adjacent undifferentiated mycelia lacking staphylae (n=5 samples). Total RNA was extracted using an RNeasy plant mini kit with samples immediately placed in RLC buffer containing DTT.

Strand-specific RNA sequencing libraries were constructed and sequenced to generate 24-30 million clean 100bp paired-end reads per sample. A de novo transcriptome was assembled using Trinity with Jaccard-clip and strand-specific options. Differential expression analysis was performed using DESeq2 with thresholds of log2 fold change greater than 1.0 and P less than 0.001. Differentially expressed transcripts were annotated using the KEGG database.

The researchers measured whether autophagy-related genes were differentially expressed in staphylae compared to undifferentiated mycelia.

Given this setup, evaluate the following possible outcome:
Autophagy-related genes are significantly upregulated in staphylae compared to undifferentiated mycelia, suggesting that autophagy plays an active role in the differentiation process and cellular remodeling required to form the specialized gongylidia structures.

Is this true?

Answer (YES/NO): YES